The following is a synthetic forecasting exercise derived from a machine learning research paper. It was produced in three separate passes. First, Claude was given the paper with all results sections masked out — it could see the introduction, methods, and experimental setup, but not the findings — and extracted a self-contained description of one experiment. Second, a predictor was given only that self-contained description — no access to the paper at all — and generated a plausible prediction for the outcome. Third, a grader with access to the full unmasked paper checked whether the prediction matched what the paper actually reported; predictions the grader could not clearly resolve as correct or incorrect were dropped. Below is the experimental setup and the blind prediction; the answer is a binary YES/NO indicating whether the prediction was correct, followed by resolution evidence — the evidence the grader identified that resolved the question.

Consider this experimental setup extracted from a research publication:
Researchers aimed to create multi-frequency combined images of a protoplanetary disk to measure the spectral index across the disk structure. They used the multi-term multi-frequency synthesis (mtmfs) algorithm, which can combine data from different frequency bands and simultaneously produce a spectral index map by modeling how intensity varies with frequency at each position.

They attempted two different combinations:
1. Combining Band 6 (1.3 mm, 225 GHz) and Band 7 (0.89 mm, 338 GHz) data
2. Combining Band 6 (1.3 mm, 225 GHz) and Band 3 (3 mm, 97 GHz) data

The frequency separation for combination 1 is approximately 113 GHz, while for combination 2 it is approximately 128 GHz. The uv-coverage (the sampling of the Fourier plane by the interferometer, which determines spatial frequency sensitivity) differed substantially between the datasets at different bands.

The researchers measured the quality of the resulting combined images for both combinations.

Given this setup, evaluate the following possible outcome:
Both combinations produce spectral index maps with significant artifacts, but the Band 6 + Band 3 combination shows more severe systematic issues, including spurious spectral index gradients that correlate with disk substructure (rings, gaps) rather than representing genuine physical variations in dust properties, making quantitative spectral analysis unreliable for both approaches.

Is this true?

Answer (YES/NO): NO